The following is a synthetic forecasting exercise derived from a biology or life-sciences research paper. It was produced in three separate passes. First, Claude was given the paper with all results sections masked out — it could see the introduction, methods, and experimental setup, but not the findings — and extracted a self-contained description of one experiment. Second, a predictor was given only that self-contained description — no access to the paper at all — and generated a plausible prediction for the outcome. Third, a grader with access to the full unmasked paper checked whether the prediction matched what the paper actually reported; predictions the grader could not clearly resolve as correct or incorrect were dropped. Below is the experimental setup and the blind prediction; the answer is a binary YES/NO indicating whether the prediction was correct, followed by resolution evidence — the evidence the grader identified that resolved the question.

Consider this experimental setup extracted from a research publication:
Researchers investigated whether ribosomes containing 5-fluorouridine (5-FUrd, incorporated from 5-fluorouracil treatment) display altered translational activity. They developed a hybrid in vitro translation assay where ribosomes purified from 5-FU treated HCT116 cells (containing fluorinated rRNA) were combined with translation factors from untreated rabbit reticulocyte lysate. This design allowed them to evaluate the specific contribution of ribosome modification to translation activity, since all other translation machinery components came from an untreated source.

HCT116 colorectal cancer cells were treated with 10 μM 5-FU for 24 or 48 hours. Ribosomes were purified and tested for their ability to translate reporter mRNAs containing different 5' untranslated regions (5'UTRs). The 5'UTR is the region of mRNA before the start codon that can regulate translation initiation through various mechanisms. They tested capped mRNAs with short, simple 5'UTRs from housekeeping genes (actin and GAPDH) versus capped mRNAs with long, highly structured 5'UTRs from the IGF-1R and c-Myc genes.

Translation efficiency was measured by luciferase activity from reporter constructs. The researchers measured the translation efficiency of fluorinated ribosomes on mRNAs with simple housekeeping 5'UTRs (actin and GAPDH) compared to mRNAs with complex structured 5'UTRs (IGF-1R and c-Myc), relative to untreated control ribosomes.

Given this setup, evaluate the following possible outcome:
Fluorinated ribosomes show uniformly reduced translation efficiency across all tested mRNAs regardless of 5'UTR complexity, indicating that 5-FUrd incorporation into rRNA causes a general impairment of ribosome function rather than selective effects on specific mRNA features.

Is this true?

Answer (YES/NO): NO